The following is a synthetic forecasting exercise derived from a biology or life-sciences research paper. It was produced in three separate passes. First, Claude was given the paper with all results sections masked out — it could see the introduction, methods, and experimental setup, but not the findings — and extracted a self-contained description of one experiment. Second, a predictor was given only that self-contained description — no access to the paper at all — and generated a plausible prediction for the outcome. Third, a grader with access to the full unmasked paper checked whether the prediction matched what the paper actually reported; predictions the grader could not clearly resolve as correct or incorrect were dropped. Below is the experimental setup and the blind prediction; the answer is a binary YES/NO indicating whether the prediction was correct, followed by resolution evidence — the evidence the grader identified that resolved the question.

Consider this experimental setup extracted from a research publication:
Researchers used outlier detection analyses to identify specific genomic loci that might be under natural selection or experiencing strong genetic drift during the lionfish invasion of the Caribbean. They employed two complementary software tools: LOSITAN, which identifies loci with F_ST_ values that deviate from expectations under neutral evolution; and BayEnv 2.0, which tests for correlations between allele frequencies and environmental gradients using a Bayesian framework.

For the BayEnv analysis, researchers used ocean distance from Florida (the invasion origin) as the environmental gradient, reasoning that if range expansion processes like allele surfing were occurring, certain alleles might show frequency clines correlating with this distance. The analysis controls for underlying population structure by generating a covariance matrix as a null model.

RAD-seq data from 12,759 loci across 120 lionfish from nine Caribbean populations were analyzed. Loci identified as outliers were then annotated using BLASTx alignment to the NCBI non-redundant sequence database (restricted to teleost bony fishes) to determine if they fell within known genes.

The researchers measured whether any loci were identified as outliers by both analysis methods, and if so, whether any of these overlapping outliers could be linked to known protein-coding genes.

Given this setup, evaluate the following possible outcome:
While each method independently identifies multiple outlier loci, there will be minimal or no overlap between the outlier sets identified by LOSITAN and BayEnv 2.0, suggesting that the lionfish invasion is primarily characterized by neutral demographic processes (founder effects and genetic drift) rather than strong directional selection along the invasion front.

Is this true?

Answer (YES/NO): NO